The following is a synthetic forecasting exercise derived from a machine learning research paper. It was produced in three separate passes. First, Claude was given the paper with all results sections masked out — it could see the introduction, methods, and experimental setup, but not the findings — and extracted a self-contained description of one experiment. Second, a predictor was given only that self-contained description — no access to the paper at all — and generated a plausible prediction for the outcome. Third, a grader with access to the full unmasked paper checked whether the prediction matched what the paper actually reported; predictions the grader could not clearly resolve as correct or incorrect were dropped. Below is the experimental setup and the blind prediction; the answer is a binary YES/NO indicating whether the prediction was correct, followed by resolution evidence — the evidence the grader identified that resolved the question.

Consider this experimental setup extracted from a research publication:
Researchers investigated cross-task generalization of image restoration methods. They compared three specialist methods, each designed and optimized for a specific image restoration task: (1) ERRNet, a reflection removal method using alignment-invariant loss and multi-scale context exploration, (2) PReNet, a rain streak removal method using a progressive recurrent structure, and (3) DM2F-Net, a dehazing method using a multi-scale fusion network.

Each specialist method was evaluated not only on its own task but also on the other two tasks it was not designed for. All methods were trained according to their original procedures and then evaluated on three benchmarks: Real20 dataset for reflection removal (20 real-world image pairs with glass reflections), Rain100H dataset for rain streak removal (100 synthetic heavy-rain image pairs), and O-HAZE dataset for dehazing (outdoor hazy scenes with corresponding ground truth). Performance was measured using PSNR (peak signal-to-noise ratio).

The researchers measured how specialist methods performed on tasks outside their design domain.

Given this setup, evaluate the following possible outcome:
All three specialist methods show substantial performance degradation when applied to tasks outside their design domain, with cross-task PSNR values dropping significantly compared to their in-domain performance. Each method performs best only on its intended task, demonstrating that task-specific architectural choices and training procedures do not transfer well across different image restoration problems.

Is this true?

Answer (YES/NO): YES